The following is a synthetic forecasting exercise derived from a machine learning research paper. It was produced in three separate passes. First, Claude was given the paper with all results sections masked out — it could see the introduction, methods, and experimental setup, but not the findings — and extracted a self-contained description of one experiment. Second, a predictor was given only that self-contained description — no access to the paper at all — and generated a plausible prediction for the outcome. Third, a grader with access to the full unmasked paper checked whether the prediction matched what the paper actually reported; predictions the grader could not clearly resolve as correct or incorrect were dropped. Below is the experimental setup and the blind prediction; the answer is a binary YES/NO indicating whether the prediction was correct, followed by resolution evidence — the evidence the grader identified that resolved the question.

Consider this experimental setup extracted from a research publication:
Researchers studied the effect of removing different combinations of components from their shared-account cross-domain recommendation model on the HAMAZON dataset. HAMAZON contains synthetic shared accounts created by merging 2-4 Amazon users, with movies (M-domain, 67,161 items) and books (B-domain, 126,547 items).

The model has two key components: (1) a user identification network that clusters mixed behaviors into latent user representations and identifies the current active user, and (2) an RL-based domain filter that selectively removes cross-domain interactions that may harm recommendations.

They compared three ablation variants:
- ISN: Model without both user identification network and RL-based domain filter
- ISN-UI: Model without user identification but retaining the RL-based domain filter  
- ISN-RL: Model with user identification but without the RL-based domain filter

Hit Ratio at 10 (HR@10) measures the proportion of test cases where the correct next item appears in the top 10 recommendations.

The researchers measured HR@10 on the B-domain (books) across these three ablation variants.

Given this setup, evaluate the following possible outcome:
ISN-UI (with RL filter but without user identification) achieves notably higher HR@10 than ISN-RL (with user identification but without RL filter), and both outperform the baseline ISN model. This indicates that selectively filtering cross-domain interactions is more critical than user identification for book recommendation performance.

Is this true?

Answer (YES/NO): NO